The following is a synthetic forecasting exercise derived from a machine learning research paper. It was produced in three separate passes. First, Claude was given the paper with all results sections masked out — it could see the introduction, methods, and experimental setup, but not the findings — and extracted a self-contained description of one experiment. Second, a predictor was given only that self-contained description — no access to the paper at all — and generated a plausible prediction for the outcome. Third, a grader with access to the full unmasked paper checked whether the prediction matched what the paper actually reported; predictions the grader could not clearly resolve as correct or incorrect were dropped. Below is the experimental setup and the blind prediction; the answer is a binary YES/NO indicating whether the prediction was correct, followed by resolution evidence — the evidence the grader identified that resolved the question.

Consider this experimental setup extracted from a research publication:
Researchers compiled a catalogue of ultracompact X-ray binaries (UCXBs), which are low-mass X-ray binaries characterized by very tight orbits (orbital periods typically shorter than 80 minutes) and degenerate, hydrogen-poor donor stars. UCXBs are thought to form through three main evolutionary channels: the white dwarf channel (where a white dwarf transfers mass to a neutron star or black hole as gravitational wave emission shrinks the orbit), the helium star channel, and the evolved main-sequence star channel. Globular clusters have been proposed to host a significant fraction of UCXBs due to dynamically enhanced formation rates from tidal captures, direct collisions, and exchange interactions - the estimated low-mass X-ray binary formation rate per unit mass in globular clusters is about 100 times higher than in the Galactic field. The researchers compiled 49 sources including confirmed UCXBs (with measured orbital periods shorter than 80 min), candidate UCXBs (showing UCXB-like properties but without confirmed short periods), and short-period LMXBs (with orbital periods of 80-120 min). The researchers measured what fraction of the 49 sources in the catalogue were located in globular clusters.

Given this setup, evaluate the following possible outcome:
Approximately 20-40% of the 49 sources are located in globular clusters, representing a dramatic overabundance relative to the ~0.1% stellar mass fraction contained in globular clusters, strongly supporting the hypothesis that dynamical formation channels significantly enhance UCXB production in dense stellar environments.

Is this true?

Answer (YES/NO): YES